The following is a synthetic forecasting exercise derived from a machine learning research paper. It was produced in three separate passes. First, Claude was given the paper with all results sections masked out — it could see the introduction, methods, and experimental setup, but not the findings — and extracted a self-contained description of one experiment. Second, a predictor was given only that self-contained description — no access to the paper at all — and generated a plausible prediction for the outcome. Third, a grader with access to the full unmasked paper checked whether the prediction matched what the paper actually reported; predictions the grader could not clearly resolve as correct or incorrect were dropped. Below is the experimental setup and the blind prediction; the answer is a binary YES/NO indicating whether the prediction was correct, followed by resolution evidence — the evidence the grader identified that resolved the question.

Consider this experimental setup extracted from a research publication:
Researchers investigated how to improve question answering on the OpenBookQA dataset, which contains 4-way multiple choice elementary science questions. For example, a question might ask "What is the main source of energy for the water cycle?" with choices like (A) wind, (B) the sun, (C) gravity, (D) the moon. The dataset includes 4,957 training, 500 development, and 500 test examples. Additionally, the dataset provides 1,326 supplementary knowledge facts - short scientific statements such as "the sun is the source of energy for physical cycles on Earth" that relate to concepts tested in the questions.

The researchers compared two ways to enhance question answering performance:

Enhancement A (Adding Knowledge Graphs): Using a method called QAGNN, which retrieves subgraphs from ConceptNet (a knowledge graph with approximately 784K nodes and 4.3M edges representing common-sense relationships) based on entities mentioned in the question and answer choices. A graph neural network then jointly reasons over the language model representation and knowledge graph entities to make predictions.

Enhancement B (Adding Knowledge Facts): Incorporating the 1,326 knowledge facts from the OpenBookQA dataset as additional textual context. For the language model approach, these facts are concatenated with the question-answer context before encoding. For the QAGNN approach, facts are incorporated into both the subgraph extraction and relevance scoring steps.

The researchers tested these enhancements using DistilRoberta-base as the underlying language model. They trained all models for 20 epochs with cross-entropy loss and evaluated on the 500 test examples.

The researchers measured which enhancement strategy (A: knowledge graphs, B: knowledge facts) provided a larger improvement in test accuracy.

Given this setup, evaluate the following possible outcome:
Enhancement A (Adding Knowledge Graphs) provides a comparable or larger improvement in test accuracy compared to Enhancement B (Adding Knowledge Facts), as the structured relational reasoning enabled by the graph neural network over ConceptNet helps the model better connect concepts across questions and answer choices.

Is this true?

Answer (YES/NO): NO